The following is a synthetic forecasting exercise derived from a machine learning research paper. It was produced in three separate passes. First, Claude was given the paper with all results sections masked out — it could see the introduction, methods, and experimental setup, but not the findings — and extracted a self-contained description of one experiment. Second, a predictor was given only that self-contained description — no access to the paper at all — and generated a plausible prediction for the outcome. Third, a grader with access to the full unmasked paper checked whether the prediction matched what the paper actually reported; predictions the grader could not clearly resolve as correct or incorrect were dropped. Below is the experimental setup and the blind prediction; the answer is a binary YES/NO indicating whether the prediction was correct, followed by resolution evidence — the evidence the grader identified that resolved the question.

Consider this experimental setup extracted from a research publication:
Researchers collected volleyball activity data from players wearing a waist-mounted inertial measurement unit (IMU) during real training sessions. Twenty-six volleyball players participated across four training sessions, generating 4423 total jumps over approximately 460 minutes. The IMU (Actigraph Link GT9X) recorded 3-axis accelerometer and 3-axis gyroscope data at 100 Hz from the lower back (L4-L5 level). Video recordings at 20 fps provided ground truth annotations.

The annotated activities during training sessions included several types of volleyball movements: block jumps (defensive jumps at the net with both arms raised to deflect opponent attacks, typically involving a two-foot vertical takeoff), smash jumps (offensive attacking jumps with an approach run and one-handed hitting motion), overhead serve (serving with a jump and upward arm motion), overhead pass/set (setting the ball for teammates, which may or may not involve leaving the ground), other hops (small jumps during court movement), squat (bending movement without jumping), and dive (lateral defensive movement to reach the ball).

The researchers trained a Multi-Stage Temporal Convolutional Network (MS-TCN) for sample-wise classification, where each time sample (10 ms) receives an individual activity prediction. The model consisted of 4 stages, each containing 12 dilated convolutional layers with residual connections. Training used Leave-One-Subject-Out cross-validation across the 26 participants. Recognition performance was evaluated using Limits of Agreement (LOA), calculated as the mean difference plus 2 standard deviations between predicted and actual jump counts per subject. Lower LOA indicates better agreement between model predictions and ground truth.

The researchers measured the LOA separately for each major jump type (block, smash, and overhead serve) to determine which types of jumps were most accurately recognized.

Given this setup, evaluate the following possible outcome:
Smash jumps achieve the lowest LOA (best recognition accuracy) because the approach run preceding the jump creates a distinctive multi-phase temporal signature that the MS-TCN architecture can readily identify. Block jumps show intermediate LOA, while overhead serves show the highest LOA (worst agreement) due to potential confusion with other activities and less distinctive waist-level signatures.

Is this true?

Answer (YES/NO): NO